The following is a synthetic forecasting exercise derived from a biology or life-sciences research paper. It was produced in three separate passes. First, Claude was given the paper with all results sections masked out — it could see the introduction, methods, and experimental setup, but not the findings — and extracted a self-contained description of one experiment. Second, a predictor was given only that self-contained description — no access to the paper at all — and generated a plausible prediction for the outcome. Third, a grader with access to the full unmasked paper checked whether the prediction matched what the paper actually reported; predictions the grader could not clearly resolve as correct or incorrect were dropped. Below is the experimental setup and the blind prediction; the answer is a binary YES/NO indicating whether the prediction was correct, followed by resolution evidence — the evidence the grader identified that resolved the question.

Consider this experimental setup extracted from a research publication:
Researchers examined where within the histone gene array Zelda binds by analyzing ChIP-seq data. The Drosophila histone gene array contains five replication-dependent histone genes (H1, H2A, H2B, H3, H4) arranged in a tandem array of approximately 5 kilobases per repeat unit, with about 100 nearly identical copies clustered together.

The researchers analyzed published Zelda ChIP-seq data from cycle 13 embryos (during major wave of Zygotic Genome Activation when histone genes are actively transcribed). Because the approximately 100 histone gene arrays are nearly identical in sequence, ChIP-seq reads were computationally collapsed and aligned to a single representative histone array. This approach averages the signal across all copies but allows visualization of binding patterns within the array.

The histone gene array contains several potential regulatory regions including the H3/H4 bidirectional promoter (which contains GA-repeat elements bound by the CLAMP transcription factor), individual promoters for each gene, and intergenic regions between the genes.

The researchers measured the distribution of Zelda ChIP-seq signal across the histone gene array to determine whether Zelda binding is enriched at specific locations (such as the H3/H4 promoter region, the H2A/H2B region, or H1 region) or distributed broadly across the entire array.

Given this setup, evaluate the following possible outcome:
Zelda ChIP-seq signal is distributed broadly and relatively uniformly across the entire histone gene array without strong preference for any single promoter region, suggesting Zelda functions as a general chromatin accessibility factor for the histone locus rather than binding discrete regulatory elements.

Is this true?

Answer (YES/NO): NO